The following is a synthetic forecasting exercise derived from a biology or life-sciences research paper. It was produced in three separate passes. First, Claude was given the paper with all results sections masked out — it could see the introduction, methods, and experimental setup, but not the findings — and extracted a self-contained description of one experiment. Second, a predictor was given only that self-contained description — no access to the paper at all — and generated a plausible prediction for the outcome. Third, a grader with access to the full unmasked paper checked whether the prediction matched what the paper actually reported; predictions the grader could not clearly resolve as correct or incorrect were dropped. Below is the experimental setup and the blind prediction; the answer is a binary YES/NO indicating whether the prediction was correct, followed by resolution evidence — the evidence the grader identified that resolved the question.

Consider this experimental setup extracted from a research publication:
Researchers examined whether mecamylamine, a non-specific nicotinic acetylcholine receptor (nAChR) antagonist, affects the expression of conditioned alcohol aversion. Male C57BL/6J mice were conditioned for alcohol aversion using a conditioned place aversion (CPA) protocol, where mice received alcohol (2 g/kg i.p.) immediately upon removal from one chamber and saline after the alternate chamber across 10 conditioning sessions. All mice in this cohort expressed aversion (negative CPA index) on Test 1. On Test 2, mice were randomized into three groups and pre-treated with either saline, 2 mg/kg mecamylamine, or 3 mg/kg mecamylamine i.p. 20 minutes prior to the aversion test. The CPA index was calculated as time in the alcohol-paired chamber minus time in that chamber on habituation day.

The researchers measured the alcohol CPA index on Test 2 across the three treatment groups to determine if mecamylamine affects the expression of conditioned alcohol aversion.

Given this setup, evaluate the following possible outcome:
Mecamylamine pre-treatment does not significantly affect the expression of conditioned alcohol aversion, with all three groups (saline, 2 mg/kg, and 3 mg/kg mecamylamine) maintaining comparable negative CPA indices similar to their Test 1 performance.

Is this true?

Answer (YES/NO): NO